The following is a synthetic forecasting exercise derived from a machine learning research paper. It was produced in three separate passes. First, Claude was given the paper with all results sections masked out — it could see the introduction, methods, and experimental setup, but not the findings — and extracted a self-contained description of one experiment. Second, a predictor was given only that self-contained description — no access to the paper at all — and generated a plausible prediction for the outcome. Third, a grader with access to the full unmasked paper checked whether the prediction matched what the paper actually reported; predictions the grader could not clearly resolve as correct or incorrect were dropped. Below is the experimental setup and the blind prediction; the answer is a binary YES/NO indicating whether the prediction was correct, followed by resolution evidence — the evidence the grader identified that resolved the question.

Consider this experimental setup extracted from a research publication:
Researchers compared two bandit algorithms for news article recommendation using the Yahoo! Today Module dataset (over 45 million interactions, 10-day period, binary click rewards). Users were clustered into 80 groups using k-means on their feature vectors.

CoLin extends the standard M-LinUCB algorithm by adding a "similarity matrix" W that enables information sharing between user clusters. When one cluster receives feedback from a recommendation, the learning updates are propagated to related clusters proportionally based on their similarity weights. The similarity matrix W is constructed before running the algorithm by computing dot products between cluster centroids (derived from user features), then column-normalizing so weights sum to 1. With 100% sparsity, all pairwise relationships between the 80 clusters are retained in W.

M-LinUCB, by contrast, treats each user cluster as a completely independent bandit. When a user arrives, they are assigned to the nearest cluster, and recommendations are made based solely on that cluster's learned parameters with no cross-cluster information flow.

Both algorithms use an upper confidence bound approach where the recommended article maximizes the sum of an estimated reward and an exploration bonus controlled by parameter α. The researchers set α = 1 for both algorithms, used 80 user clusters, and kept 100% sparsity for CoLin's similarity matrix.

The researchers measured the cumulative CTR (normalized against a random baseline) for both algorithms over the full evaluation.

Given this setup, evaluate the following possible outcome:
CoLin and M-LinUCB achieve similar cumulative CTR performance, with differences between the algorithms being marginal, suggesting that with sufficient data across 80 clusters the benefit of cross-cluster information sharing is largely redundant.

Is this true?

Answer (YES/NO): NO